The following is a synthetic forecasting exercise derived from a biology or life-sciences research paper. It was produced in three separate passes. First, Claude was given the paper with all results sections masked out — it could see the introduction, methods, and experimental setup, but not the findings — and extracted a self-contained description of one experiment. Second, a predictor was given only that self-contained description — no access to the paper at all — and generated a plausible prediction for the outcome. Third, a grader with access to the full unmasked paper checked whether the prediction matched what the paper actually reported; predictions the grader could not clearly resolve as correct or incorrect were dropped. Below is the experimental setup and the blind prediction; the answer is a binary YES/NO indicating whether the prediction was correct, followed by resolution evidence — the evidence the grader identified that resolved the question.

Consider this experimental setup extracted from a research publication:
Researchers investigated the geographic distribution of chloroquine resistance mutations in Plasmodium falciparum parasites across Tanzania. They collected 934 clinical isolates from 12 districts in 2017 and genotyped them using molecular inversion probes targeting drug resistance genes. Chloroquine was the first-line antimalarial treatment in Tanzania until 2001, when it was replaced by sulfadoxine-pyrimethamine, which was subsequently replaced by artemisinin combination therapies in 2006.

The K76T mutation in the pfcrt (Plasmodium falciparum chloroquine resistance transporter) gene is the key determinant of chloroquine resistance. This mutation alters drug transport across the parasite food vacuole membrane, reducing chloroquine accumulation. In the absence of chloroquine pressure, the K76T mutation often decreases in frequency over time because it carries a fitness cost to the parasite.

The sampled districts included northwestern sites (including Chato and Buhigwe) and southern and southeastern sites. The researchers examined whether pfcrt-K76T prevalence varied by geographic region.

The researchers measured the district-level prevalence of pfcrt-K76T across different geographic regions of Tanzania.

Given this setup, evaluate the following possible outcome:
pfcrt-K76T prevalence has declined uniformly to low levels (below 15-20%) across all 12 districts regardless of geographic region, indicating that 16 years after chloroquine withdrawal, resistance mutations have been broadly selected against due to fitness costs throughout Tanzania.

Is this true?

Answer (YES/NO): NO